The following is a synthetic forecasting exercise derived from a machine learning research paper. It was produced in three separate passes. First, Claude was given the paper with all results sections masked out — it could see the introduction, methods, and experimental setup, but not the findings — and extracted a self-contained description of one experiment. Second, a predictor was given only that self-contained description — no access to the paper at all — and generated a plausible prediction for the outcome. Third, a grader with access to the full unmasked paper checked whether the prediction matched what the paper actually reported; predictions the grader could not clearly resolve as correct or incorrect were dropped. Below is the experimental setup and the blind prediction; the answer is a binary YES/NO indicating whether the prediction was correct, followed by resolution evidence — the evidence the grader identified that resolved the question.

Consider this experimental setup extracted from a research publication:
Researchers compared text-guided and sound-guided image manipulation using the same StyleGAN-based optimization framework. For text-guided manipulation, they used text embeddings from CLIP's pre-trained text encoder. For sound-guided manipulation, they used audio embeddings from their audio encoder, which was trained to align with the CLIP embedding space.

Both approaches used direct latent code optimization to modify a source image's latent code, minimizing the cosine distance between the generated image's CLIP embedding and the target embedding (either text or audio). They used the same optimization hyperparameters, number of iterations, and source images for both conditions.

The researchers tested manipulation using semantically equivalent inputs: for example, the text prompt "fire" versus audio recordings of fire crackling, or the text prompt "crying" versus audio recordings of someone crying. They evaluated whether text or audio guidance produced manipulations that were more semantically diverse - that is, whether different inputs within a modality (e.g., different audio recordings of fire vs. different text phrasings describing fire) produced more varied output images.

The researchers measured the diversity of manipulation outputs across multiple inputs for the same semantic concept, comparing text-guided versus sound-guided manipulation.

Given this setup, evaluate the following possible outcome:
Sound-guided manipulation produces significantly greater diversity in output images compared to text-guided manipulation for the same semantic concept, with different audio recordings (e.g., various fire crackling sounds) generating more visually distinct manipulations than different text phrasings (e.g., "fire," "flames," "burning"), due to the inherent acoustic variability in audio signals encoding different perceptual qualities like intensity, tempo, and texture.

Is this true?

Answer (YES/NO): YES